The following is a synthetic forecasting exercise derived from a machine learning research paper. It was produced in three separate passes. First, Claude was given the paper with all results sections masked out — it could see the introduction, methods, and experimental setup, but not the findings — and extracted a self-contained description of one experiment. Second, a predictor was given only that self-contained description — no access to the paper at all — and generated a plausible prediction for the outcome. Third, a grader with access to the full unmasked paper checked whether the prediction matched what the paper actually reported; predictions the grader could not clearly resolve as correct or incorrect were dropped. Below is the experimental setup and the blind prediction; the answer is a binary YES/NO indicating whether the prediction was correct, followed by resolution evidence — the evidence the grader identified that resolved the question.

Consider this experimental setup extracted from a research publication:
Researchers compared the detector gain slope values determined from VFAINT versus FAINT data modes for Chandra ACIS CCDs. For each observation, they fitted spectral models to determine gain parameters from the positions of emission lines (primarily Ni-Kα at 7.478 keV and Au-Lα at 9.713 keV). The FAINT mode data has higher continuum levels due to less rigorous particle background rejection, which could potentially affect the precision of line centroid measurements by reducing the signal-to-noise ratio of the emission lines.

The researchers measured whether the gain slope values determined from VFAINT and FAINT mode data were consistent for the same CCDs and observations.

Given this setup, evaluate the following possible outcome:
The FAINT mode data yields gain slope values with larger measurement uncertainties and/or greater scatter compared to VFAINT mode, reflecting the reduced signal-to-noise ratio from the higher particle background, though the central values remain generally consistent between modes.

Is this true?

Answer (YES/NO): YES